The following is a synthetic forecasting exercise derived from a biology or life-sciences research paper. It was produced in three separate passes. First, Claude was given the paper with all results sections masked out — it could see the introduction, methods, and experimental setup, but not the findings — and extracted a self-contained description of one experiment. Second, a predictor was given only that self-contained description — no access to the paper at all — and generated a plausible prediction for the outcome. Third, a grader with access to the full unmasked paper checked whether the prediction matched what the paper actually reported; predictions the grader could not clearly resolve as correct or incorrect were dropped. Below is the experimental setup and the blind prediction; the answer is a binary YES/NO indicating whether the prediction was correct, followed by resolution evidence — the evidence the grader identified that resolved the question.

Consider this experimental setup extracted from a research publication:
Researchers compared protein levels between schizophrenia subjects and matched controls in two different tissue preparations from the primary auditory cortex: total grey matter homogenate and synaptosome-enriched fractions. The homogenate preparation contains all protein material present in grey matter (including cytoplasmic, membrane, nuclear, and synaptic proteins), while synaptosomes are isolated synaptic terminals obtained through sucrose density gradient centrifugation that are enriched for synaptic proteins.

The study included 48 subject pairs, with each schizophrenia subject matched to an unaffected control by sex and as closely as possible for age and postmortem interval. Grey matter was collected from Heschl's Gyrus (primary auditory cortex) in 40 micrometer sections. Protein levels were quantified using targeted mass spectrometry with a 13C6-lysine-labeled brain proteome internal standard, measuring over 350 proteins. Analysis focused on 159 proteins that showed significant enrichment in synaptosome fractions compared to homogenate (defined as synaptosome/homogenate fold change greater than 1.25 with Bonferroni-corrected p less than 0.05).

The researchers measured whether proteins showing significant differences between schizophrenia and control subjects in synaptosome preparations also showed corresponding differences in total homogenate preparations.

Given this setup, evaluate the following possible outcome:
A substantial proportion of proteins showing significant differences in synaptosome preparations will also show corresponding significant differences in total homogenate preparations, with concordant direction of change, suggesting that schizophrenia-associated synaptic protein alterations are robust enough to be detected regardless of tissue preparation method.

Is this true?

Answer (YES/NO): NO